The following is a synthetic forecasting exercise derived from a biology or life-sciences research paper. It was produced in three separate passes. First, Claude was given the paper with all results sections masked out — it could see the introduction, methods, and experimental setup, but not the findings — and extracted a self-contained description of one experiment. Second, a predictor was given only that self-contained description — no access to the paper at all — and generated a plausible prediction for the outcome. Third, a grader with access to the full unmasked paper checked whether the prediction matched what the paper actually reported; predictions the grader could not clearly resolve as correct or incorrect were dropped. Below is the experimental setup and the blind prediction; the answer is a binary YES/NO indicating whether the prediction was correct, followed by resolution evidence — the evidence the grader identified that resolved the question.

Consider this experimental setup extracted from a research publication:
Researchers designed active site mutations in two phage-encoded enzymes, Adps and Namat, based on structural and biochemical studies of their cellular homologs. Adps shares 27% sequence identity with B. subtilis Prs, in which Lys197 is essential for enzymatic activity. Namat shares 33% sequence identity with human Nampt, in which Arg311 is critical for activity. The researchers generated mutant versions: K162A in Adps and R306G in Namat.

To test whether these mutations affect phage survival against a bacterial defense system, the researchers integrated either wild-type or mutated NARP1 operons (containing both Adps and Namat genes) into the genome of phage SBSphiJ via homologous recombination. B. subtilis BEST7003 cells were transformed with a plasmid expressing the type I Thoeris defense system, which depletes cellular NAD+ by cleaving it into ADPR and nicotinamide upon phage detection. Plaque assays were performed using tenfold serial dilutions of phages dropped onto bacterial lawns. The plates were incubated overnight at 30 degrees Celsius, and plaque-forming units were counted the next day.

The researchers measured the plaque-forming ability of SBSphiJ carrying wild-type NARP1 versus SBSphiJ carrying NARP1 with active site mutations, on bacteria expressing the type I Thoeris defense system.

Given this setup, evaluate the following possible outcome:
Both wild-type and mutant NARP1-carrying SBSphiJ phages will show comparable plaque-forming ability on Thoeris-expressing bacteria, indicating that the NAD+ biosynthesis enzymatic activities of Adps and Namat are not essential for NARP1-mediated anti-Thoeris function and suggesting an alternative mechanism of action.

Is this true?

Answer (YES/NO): NO